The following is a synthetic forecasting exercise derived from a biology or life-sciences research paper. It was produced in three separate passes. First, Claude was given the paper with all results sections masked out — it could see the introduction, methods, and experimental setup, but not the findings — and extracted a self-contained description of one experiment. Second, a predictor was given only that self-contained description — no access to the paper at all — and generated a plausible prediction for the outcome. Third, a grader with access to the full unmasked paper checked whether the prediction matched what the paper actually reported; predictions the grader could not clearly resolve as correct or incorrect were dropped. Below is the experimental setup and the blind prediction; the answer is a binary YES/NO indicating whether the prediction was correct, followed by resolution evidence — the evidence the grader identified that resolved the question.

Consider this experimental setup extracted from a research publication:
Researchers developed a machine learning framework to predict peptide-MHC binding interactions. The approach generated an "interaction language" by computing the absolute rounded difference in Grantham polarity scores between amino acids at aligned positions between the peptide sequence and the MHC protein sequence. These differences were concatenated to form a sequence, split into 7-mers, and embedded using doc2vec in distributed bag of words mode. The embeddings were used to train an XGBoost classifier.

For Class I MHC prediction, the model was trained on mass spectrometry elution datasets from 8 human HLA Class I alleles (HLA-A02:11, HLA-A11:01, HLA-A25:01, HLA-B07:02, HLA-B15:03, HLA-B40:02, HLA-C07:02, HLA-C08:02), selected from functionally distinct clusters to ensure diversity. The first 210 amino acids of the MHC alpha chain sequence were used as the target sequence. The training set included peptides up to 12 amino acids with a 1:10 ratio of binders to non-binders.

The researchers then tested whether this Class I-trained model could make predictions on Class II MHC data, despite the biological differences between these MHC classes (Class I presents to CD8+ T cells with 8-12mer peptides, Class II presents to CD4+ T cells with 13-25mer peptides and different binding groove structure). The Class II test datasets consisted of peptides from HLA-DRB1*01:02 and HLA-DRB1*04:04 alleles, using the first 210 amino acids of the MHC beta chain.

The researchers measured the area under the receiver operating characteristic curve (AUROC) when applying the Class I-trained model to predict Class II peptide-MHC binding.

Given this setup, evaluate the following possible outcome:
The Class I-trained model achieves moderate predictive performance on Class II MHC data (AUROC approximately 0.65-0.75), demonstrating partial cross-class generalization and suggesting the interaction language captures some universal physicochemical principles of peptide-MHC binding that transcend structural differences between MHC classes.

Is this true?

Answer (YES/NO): NO